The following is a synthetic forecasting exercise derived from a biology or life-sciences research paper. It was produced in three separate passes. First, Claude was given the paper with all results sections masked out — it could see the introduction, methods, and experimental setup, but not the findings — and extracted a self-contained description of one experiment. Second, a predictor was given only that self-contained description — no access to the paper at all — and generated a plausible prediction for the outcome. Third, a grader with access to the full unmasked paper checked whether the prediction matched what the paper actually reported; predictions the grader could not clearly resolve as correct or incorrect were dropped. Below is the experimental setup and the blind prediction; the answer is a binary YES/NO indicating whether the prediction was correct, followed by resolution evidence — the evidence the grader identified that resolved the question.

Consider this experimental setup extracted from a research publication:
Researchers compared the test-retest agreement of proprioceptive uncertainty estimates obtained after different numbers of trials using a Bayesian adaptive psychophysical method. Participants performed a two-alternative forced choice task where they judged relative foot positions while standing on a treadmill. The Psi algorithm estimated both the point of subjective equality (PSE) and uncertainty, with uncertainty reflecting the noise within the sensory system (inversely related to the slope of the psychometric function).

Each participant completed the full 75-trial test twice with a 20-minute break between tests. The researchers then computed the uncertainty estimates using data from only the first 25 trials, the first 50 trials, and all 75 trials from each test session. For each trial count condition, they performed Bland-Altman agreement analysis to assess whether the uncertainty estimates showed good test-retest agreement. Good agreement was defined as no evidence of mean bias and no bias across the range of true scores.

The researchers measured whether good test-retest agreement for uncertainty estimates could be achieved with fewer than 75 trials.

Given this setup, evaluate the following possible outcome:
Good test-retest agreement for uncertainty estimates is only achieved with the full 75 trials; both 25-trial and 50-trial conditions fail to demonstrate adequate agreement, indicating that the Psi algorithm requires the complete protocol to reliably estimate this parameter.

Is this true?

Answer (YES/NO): NO